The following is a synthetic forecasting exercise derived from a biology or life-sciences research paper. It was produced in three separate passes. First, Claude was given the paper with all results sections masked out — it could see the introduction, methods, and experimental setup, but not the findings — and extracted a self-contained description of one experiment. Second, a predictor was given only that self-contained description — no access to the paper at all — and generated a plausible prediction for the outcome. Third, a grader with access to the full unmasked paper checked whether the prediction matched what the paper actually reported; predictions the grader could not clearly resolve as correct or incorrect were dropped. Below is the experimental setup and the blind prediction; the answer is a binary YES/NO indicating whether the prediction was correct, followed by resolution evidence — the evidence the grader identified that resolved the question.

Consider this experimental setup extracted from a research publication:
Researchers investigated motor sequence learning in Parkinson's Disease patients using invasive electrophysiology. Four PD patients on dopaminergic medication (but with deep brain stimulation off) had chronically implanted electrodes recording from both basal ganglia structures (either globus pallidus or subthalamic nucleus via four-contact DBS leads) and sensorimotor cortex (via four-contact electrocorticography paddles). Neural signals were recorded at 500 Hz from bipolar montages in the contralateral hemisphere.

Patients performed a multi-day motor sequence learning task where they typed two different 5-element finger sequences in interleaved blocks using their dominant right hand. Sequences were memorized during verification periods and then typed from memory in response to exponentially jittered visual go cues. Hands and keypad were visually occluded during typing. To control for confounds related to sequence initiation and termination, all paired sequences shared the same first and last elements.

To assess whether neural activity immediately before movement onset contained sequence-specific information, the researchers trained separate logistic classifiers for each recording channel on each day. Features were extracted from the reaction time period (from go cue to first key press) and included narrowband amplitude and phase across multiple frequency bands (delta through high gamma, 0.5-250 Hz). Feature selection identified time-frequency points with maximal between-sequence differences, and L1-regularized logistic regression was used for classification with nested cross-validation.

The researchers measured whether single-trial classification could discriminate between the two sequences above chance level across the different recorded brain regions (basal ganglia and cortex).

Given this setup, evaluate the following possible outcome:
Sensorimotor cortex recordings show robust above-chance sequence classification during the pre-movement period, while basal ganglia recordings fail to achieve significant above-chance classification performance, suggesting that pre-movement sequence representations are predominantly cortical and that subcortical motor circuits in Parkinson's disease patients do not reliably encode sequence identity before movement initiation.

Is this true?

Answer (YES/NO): NO